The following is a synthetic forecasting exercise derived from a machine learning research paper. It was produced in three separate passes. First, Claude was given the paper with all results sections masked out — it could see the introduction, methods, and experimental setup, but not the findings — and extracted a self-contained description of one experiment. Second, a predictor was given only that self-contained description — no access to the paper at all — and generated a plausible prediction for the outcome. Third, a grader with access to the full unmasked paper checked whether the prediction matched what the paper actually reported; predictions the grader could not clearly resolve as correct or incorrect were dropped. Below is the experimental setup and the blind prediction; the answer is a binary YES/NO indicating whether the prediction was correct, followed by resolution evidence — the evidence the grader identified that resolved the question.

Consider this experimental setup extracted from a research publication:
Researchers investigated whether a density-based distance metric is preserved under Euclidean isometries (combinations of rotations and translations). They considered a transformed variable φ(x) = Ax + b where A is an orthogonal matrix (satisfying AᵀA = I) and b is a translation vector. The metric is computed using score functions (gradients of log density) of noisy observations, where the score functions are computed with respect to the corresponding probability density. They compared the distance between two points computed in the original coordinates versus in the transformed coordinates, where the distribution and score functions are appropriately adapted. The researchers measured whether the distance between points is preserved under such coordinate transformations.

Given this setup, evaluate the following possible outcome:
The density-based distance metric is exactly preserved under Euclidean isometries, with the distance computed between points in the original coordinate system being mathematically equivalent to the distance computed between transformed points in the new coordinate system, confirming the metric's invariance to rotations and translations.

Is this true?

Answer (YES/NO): YES